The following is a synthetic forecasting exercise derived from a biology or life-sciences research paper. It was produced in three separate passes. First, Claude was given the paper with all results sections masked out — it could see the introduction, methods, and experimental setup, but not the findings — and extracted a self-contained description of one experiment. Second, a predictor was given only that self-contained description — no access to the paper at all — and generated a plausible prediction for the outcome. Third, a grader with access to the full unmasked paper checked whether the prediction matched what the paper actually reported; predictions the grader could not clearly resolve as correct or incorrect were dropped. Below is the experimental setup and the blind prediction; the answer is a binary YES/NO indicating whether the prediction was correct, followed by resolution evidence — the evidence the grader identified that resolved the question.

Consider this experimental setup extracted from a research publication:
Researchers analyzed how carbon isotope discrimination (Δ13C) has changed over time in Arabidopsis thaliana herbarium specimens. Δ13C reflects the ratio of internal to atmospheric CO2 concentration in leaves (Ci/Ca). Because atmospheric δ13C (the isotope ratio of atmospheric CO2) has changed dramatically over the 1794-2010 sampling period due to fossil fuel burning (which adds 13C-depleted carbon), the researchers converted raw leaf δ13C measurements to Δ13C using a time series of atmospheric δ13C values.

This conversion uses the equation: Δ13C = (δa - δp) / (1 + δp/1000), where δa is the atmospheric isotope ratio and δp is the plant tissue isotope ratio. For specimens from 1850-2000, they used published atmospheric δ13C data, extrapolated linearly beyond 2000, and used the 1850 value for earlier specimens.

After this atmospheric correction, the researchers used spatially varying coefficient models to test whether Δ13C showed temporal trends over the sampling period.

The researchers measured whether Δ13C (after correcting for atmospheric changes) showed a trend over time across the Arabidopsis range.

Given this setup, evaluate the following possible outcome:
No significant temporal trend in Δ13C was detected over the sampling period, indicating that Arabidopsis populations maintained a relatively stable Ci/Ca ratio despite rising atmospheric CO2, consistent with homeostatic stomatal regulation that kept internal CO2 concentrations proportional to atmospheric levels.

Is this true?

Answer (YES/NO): YES